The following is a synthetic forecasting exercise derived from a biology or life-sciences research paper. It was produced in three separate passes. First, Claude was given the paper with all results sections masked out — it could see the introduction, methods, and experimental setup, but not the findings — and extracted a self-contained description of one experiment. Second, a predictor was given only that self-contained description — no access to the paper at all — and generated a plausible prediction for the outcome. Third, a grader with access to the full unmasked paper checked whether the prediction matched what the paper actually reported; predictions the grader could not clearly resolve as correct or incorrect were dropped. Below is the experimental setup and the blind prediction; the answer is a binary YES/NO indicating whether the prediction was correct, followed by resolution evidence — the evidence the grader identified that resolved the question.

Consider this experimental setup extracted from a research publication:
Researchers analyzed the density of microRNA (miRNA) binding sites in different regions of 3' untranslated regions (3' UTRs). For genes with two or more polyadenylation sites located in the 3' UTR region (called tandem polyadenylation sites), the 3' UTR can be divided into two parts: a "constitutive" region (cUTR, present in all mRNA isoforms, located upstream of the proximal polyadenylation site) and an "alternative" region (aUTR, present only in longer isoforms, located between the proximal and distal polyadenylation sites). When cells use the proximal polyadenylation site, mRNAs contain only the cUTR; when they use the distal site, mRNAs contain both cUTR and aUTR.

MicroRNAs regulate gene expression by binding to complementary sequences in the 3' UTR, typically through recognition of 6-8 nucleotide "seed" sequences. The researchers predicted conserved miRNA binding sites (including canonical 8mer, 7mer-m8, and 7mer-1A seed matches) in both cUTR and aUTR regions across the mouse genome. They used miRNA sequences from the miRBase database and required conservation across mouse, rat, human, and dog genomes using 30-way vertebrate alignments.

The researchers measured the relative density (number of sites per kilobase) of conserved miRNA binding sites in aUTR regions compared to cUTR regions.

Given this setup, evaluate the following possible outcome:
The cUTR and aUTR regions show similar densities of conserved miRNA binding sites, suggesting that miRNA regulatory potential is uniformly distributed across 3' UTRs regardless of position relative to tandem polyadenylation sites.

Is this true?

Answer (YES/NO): NO